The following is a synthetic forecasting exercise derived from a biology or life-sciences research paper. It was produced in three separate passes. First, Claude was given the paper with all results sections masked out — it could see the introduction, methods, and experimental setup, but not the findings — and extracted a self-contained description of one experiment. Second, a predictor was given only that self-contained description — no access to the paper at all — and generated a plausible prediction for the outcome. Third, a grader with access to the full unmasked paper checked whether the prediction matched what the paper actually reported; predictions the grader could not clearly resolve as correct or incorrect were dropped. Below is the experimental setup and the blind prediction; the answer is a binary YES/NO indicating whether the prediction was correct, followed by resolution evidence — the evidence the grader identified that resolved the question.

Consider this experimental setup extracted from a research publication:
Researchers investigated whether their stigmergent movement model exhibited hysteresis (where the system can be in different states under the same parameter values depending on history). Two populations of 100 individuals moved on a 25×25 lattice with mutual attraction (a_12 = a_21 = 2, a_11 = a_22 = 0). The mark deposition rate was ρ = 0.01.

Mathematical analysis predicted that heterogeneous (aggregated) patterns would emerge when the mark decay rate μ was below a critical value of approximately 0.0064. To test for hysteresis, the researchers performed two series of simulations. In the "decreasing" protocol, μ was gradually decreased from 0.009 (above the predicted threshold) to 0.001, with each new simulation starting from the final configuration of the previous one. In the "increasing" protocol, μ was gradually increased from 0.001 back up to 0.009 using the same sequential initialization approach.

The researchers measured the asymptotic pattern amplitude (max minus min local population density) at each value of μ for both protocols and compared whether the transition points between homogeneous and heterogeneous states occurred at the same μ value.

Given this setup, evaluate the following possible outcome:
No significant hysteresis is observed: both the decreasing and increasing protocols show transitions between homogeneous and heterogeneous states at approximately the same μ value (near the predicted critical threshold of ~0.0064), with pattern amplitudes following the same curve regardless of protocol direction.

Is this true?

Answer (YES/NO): NO